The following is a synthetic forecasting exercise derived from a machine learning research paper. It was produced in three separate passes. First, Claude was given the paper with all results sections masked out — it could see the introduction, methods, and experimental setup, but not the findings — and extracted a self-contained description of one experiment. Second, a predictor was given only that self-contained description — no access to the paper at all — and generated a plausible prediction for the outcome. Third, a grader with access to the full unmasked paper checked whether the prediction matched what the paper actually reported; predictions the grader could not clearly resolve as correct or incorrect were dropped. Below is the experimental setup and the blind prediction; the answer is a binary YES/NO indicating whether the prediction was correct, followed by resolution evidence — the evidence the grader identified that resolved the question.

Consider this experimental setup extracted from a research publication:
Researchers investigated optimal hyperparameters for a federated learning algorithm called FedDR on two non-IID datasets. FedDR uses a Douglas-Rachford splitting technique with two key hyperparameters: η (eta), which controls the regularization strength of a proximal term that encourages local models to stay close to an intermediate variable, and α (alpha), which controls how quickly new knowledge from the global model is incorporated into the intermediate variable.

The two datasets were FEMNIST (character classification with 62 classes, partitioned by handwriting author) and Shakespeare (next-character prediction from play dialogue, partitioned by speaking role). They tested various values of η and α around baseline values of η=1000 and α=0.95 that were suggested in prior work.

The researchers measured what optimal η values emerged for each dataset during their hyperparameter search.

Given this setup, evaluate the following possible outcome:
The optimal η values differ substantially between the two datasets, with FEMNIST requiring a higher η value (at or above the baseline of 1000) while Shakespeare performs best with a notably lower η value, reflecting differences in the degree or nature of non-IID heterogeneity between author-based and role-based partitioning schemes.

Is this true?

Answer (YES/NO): NO